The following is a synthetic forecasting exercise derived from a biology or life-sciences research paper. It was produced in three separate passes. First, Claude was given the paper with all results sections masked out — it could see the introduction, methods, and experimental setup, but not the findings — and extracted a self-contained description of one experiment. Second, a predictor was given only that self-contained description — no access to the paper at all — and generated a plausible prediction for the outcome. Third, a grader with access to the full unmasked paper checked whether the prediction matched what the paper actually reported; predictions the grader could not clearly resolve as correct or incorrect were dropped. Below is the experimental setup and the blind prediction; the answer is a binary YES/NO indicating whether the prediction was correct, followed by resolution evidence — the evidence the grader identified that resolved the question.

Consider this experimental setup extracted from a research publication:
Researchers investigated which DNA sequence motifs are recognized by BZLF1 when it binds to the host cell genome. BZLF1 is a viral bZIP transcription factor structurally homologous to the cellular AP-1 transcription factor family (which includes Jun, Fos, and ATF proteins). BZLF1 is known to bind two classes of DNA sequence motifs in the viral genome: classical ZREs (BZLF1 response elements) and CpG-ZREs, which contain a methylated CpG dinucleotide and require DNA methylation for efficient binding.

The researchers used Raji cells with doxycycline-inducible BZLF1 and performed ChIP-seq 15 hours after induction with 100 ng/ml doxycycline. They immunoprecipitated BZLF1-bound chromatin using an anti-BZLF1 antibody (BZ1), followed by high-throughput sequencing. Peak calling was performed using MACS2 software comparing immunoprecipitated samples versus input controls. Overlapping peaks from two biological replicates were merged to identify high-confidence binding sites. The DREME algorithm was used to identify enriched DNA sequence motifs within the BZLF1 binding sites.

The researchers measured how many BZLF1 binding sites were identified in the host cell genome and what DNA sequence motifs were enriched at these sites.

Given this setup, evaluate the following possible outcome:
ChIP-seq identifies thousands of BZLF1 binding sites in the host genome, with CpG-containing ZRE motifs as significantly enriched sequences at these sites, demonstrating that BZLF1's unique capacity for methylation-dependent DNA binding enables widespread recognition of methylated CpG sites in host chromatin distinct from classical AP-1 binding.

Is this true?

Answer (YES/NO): NO